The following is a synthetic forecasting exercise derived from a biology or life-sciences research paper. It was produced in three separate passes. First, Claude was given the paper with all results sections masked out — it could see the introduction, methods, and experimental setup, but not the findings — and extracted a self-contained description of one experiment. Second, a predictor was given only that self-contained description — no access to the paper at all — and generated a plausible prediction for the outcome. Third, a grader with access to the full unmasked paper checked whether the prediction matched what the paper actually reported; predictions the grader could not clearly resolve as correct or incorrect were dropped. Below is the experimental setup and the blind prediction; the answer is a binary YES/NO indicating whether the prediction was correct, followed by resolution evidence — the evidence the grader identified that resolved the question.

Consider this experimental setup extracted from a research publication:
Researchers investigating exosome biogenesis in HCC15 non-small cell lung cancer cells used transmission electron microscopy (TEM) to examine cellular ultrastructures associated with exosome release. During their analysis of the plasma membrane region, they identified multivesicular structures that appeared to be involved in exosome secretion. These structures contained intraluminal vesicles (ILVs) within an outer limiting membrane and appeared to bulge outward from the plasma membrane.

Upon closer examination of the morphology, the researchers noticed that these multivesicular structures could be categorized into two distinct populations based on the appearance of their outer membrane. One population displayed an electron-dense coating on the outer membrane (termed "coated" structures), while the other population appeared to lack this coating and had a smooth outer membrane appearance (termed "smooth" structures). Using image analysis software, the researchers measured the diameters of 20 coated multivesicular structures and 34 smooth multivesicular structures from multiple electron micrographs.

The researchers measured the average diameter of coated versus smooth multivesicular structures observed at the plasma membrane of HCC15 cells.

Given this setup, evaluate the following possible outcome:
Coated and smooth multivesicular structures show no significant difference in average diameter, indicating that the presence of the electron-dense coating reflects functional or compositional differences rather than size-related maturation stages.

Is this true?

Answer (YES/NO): NO